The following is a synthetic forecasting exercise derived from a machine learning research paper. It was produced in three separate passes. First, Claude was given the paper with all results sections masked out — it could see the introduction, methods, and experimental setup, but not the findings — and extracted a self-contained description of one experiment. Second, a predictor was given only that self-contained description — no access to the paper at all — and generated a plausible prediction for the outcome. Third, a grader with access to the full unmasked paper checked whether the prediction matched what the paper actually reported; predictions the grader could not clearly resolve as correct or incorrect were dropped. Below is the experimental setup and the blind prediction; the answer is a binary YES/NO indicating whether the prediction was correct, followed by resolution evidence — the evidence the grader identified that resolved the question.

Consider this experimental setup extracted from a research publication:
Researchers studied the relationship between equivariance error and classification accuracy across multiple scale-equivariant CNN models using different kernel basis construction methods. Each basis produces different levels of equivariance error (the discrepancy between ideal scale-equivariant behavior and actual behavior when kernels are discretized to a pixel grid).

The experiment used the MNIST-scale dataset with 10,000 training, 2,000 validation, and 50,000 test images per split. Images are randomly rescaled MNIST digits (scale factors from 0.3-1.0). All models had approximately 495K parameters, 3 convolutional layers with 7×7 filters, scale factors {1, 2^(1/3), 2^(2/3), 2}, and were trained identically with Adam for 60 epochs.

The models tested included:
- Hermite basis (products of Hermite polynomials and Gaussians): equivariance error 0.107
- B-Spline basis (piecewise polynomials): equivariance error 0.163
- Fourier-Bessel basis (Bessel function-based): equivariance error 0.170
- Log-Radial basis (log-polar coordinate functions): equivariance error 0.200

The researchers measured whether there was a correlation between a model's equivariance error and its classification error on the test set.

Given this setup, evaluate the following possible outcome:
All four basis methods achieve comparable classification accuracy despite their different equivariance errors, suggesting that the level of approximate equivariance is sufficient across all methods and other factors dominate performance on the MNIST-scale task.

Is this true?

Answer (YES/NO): NO